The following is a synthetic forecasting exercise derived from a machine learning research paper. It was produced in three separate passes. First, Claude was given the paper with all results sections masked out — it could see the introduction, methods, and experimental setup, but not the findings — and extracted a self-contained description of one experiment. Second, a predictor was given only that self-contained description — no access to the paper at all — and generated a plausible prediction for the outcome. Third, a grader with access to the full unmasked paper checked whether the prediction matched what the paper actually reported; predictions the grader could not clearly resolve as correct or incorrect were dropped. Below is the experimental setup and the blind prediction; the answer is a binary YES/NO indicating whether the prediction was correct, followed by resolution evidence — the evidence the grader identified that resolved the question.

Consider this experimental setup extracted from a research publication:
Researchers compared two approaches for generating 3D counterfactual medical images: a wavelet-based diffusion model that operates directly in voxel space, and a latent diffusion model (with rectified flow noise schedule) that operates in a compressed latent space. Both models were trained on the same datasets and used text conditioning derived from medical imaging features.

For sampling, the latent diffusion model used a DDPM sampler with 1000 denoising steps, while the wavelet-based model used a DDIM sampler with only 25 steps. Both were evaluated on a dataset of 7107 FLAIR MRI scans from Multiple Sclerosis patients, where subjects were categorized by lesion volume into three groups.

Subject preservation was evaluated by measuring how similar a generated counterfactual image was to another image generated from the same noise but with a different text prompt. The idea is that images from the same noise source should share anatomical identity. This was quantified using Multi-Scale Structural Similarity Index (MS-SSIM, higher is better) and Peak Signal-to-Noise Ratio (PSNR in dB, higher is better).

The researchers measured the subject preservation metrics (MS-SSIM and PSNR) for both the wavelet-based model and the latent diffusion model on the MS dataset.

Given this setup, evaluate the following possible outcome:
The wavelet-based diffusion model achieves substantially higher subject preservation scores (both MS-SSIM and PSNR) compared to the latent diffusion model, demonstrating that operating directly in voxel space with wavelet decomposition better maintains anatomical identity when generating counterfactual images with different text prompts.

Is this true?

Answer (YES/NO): NO